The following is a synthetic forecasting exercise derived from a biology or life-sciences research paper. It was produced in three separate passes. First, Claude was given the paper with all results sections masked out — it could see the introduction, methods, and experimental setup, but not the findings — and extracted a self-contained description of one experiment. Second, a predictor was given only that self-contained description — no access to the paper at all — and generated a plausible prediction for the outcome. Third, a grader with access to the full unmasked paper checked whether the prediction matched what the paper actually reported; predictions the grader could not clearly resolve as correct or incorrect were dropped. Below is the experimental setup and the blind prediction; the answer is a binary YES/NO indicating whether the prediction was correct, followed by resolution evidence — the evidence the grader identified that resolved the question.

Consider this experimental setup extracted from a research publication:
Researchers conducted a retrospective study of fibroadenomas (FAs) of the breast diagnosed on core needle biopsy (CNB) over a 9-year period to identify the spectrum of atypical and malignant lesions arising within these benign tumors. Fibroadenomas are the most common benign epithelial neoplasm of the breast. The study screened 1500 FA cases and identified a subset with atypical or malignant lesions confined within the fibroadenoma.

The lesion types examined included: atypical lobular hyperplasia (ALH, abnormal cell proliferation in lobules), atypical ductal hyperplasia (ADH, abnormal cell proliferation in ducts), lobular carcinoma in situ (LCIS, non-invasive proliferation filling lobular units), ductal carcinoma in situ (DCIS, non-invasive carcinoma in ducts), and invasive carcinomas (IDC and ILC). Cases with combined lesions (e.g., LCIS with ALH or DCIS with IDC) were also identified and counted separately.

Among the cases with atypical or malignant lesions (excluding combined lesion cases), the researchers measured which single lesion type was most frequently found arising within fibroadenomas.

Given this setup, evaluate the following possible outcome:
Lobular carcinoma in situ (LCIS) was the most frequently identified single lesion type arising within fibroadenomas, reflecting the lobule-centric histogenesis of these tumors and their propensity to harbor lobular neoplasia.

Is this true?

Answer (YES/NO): NO